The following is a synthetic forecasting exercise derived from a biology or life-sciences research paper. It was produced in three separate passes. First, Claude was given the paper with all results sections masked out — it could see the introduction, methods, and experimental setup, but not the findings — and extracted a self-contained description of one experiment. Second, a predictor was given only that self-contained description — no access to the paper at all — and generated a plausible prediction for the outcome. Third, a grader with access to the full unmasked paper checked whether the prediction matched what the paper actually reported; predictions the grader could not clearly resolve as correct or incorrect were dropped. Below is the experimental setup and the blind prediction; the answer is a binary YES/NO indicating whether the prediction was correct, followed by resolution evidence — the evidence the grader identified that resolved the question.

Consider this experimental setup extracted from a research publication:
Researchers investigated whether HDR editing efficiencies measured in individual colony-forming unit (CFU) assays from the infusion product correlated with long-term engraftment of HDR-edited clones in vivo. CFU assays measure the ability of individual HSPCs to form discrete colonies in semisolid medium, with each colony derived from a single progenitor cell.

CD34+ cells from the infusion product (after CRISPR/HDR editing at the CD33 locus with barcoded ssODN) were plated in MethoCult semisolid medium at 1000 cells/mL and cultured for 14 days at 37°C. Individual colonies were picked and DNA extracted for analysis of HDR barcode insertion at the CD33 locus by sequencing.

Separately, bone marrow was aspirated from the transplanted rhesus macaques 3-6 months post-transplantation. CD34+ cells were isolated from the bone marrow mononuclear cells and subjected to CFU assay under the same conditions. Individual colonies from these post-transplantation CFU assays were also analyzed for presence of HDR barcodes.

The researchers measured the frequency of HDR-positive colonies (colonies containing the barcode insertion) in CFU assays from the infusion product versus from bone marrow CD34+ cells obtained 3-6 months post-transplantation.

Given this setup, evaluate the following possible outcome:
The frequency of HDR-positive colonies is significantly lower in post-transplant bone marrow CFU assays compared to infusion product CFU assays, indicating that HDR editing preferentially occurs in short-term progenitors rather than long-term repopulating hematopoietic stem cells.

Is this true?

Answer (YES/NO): YES